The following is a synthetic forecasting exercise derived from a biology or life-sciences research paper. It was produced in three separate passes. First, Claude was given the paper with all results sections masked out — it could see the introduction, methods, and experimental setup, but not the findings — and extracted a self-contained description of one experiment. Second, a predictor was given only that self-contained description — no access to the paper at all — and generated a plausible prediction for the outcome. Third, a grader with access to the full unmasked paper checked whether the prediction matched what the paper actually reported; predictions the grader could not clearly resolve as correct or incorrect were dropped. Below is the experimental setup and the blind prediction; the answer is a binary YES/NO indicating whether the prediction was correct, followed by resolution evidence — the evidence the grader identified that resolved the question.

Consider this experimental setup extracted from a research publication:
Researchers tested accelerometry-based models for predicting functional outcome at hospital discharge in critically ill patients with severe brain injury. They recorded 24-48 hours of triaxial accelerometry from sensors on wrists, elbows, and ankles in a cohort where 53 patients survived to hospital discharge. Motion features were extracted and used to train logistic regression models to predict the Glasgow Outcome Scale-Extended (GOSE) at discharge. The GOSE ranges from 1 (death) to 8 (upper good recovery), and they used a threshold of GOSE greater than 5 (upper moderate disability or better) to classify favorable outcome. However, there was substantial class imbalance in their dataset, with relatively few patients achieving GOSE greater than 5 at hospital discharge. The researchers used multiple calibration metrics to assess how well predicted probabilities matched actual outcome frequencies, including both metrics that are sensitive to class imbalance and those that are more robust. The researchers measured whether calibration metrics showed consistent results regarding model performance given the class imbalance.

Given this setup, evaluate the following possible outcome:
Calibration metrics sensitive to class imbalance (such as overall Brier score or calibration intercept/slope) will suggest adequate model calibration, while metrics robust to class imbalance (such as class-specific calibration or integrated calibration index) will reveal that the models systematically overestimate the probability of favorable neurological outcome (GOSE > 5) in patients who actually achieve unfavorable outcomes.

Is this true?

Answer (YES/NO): NO